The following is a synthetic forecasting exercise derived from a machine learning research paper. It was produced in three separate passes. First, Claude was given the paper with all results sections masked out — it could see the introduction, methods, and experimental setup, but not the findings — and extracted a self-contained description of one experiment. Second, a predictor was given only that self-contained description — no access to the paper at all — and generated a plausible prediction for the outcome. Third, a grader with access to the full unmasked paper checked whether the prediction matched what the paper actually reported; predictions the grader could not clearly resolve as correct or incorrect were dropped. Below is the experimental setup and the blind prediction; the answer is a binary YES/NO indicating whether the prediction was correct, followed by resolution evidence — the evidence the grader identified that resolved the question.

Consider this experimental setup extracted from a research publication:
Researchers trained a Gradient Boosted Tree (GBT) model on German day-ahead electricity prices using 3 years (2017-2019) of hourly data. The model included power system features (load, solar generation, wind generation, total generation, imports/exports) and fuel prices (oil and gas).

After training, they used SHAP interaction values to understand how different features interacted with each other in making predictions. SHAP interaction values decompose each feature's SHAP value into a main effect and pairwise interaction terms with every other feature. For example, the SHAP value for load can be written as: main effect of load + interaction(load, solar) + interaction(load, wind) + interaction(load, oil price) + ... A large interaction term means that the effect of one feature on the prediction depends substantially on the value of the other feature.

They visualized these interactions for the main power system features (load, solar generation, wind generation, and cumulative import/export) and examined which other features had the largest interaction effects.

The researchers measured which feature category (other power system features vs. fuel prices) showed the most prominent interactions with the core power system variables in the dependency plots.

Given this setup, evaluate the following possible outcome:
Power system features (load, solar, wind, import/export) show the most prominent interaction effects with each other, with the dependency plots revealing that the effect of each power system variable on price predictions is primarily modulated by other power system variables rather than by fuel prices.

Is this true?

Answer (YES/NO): NO